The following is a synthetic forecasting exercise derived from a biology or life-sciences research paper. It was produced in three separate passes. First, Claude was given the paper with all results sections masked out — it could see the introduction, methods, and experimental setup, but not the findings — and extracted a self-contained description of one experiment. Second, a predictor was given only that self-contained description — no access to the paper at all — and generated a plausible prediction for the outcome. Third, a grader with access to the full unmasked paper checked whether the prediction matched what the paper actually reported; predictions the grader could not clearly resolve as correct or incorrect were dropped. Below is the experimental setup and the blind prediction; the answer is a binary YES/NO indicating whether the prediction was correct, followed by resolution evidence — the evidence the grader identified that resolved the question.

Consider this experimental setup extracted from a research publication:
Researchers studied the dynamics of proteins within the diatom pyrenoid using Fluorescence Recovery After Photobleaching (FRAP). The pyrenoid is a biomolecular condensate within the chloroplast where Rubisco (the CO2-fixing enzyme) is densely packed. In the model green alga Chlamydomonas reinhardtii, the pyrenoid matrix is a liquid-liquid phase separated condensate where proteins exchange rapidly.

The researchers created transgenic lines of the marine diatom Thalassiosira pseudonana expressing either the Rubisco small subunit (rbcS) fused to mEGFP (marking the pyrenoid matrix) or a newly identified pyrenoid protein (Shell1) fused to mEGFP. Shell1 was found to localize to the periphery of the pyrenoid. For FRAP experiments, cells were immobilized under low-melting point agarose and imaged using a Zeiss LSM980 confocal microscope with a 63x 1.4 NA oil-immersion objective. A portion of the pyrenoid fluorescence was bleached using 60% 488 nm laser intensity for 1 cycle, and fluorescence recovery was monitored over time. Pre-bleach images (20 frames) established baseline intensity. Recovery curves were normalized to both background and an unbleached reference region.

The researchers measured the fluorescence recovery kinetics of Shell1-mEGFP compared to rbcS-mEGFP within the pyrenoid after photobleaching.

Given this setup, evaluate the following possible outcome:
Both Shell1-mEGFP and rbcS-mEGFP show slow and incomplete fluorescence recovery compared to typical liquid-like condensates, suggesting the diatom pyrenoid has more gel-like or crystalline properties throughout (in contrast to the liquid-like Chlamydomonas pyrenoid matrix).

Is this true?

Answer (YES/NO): YES